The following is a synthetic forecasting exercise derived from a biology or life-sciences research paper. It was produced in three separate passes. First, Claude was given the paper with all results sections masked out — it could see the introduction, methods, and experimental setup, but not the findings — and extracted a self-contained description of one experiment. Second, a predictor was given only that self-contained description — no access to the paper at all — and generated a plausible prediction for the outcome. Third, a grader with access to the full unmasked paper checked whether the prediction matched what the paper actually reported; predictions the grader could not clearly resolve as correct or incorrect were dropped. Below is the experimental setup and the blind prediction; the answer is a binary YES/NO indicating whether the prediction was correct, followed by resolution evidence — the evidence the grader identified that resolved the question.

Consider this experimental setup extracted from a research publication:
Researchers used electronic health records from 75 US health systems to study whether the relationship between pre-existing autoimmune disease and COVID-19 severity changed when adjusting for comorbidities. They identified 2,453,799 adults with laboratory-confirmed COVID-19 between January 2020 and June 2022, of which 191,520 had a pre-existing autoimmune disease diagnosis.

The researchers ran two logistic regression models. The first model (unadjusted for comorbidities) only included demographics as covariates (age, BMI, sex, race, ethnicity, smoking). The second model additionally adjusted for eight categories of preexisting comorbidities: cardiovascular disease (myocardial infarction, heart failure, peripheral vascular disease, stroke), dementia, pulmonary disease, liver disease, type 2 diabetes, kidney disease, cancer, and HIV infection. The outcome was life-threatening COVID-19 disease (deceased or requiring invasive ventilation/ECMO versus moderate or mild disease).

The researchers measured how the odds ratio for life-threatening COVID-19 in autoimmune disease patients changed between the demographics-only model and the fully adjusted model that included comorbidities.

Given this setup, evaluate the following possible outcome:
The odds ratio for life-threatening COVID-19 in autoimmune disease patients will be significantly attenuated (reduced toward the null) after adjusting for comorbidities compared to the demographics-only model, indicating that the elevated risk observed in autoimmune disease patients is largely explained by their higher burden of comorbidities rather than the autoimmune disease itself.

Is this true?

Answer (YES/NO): NO